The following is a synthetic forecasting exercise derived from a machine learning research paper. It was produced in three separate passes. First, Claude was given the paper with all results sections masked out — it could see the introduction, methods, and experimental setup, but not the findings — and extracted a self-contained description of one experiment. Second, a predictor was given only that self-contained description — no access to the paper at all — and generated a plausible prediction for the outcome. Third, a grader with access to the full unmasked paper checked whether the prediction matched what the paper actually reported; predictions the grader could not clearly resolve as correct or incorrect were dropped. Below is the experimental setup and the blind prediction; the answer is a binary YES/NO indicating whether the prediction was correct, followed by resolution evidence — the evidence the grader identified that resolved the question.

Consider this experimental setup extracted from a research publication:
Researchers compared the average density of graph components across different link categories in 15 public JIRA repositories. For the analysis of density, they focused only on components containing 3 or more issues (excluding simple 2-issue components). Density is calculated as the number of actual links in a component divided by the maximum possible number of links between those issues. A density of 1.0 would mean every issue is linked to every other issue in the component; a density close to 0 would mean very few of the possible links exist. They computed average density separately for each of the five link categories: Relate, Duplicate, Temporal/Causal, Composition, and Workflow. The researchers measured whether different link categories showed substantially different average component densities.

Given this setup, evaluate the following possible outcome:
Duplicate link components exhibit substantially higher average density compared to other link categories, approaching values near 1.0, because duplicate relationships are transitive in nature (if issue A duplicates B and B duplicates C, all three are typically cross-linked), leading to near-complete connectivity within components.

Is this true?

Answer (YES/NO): NO